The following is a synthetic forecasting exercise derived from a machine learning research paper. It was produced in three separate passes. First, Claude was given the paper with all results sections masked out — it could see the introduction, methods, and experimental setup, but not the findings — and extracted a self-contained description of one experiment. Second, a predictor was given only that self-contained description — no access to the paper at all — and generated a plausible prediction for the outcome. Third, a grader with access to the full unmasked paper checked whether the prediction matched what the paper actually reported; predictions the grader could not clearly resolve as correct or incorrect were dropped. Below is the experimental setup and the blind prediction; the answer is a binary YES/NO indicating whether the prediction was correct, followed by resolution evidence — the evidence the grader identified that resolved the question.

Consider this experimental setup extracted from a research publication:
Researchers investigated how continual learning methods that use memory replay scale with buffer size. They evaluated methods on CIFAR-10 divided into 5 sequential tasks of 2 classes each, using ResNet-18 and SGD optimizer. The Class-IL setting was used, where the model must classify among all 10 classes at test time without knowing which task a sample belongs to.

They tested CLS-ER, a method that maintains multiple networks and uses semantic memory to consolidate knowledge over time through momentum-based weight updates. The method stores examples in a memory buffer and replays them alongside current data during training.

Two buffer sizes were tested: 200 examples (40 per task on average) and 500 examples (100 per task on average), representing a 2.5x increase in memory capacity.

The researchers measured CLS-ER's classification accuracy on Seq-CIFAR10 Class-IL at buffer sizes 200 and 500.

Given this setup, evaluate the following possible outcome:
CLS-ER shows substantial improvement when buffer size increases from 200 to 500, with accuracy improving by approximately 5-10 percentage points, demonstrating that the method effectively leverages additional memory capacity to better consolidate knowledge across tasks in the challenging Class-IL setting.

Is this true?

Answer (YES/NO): YES